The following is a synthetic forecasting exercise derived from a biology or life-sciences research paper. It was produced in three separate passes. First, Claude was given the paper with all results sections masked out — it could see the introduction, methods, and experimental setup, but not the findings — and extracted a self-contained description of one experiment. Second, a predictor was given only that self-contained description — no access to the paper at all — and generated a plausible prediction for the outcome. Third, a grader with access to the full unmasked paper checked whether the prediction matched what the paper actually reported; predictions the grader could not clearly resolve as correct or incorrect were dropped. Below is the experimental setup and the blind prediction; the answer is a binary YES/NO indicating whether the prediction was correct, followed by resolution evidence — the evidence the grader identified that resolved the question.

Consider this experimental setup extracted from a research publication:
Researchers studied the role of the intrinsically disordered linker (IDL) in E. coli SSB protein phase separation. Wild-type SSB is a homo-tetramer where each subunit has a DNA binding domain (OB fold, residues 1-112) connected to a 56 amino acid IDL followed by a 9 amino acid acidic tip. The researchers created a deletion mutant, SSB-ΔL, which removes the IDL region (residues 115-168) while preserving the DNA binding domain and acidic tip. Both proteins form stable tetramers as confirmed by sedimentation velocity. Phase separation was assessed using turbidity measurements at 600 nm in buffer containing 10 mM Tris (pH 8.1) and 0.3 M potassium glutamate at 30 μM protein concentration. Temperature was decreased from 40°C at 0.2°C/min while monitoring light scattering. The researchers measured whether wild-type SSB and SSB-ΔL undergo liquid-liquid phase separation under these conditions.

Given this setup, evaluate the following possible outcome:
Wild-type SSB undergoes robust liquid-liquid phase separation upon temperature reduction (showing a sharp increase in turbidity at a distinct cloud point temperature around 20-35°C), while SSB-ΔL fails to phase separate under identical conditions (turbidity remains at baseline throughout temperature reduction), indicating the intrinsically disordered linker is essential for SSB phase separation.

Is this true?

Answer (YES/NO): YES